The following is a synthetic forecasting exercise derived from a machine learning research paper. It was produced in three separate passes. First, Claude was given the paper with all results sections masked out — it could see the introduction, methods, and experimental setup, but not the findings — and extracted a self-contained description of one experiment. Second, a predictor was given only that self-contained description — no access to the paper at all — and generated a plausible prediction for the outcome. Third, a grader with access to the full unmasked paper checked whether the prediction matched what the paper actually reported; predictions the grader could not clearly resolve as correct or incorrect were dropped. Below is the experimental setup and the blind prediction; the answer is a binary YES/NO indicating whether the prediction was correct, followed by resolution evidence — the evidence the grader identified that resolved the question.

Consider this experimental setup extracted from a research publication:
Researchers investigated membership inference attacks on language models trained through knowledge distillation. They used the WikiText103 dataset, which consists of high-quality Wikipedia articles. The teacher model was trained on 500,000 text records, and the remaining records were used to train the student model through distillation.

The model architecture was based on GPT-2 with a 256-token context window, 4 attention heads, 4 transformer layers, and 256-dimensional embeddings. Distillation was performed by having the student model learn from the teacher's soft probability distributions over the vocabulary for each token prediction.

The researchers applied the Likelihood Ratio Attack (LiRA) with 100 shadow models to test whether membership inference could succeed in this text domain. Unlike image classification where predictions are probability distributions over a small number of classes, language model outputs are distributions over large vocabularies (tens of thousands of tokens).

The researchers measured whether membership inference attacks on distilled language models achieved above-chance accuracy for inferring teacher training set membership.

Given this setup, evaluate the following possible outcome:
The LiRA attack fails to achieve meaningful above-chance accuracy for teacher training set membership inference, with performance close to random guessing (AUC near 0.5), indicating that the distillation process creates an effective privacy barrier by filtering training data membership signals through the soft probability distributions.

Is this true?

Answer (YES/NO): NO